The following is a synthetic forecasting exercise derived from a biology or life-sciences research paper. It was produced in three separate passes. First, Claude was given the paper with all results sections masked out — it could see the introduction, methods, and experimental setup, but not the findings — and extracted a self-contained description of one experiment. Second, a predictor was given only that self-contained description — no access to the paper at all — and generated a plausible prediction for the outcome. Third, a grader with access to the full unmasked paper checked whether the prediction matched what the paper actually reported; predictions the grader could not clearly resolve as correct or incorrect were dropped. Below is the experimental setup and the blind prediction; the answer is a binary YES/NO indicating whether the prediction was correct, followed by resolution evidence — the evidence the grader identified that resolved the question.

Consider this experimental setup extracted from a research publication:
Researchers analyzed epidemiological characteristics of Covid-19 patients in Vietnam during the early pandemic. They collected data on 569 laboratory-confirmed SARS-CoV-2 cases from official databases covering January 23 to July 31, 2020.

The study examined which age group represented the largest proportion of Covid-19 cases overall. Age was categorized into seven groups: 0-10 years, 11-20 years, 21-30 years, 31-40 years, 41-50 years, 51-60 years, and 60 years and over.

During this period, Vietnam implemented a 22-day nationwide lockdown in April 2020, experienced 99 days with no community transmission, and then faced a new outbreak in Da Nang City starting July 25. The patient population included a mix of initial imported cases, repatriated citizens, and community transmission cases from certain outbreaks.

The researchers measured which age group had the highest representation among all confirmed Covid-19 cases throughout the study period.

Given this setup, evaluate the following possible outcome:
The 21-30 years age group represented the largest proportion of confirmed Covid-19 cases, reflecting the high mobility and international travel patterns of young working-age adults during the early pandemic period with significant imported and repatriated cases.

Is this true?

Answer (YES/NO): YES